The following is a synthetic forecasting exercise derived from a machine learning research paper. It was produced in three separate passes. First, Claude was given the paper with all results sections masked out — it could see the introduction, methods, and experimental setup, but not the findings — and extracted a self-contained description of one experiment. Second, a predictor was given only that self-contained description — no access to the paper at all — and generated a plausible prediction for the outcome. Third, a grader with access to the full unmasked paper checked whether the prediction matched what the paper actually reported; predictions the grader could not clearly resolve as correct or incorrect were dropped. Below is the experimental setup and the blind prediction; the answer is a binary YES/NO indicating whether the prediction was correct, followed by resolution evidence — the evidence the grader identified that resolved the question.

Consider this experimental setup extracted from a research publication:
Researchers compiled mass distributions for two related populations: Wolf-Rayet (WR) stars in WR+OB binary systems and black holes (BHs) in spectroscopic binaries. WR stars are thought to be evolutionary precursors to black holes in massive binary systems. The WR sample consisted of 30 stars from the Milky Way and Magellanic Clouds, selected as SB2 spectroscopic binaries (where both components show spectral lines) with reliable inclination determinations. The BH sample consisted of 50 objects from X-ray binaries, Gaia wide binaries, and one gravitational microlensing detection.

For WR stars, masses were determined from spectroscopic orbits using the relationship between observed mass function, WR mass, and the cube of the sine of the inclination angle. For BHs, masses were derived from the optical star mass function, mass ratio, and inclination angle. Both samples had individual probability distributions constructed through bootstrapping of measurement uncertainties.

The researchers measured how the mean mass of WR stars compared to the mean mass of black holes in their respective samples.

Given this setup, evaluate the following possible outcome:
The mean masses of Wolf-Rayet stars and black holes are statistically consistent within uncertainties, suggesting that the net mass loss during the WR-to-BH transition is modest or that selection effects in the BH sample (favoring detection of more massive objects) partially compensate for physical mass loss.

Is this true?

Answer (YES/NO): NO